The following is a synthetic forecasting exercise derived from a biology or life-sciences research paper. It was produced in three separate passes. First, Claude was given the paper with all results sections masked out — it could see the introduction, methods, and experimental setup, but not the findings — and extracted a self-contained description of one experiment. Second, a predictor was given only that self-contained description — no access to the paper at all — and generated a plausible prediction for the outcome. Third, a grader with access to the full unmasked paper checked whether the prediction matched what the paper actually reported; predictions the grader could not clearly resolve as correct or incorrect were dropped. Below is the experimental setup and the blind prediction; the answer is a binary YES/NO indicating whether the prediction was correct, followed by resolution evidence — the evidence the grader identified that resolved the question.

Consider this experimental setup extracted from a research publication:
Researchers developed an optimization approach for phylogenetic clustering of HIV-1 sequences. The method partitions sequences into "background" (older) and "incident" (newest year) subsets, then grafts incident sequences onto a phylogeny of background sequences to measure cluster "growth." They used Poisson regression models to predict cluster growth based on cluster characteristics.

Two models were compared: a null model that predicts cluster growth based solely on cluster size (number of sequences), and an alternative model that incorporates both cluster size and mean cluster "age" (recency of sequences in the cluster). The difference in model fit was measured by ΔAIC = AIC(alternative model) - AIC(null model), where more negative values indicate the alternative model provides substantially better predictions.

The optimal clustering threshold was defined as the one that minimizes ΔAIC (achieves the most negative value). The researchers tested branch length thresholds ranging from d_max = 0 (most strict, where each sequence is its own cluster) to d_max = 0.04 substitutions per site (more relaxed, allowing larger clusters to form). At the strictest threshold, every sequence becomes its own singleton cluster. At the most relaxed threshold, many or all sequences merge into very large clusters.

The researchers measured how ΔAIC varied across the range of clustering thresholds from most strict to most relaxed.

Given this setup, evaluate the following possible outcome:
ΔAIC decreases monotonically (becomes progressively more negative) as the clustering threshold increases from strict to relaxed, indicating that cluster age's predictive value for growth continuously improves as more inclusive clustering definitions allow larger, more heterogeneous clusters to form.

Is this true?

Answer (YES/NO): NO